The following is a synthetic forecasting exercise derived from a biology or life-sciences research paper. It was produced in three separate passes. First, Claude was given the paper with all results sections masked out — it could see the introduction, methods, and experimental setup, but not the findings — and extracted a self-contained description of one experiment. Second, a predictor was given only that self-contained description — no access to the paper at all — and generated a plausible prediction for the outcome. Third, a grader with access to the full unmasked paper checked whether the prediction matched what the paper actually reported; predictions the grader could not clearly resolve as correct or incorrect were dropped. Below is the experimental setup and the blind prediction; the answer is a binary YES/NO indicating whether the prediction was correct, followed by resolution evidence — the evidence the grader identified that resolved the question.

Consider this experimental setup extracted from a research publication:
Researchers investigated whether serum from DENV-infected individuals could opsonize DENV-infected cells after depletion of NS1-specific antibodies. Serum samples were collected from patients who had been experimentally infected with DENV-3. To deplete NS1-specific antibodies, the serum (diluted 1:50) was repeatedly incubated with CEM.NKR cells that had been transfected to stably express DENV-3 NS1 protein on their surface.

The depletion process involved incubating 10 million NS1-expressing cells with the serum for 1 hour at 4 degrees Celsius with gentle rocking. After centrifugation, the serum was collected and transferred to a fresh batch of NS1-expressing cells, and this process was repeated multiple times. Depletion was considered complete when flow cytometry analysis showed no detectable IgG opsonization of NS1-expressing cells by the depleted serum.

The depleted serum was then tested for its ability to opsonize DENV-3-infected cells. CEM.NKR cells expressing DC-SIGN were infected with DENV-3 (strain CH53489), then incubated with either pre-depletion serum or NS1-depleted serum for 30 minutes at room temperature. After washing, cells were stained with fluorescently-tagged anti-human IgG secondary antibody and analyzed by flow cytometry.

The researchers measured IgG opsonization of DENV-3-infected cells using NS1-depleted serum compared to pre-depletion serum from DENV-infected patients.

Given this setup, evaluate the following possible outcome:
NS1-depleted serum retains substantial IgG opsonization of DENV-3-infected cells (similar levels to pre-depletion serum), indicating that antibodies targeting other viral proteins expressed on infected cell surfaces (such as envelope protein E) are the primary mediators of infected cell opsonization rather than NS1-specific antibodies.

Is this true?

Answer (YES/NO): NO